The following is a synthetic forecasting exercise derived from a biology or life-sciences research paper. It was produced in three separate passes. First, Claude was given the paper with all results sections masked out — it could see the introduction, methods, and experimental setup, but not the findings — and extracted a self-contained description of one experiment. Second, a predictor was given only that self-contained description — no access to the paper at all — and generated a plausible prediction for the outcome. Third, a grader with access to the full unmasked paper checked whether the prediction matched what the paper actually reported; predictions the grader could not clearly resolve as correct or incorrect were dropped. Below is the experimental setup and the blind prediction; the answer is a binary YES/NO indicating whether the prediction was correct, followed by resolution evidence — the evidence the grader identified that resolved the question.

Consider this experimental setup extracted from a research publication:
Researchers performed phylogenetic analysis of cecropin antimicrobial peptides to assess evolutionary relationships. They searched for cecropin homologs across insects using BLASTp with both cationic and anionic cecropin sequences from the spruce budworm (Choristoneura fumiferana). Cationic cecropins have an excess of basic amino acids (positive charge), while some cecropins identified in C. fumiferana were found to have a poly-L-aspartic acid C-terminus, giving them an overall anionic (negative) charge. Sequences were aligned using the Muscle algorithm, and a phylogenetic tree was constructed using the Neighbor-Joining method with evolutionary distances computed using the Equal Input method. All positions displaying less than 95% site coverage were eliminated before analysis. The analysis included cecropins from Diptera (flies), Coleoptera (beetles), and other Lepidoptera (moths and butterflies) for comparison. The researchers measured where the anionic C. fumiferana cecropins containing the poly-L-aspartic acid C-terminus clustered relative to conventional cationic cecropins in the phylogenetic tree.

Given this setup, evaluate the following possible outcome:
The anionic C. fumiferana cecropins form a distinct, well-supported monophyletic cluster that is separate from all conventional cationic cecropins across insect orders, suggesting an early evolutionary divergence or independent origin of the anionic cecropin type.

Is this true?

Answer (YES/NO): NO